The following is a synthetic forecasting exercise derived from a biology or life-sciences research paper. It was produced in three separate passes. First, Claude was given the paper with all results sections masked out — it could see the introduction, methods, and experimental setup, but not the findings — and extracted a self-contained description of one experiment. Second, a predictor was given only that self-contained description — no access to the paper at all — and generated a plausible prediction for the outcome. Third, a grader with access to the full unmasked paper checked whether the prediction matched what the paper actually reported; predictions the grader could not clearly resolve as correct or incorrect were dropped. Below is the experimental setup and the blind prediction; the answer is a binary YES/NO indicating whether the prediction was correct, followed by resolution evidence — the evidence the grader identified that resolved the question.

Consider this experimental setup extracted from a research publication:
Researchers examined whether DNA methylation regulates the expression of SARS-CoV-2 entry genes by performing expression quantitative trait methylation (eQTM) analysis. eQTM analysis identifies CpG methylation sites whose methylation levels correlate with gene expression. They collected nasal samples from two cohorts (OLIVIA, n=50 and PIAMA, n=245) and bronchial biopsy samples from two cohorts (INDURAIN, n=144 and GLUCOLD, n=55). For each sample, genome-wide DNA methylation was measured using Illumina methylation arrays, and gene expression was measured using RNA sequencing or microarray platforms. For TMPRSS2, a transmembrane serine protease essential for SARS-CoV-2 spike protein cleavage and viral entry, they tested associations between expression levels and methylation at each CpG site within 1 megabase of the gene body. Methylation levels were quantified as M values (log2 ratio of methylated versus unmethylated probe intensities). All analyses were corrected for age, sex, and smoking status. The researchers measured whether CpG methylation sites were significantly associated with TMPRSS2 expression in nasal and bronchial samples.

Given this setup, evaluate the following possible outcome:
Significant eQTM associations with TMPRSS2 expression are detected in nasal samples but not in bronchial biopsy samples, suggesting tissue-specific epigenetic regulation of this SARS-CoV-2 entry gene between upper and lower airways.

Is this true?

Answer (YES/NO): NO